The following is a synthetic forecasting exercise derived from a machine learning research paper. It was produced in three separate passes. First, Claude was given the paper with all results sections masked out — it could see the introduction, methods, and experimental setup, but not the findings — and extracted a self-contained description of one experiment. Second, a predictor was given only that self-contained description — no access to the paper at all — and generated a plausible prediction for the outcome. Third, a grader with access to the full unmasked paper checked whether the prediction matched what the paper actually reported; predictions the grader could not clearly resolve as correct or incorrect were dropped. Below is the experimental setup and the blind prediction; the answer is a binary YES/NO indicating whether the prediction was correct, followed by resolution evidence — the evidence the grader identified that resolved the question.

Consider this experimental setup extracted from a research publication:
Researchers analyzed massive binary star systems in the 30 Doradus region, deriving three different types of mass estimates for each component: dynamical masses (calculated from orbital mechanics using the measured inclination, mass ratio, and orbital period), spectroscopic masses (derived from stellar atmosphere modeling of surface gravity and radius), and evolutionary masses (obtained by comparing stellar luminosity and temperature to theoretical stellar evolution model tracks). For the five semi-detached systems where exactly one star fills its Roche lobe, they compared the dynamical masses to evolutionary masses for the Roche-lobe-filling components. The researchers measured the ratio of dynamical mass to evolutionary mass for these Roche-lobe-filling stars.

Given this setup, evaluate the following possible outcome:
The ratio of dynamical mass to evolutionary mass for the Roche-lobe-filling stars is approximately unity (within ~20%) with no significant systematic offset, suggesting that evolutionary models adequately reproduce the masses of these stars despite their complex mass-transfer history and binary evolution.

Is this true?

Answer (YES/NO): NO